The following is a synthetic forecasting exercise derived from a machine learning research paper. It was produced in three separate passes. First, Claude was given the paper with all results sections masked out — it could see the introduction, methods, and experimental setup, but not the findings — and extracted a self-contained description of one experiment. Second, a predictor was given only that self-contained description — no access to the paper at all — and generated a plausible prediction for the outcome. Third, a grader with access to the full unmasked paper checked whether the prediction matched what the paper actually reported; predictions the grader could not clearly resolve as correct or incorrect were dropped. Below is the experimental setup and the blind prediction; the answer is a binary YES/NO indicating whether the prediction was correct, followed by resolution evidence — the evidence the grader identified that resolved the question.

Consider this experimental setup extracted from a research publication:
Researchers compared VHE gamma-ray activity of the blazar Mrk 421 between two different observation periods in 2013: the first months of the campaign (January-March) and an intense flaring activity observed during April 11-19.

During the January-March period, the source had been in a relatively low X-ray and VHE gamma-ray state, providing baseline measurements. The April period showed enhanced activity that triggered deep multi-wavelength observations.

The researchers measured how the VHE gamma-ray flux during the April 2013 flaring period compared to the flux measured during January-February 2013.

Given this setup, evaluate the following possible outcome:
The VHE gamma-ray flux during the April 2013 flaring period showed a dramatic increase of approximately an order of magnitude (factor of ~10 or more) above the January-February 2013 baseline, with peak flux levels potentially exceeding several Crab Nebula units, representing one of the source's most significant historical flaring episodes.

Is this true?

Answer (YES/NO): NO